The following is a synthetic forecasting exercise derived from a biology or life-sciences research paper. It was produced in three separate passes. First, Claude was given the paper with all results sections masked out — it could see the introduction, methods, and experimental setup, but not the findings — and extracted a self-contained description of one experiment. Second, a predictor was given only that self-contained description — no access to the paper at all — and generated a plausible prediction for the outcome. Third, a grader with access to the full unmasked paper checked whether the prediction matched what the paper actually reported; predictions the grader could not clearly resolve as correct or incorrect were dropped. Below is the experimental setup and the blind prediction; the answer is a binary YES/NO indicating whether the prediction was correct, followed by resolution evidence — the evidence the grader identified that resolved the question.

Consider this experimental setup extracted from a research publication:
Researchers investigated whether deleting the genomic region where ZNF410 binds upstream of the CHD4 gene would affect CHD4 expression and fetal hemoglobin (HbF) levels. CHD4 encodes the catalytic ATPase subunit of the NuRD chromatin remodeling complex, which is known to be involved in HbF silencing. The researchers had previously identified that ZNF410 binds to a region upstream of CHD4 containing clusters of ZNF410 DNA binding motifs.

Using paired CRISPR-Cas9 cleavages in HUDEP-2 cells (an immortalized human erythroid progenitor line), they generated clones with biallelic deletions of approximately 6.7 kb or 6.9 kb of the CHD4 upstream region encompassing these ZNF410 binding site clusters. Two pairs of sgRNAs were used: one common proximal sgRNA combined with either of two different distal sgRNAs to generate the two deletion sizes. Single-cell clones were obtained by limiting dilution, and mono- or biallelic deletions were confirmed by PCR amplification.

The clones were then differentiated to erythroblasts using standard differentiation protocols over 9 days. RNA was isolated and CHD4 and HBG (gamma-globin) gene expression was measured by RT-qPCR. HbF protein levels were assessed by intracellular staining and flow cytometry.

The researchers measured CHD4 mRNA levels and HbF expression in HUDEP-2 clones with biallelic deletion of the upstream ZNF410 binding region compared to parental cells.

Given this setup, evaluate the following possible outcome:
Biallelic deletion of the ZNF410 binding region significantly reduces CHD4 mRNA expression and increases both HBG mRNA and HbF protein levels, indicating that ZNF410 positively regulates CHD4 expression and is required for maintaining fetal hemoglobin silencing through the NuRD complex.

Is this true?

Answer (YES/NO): YES